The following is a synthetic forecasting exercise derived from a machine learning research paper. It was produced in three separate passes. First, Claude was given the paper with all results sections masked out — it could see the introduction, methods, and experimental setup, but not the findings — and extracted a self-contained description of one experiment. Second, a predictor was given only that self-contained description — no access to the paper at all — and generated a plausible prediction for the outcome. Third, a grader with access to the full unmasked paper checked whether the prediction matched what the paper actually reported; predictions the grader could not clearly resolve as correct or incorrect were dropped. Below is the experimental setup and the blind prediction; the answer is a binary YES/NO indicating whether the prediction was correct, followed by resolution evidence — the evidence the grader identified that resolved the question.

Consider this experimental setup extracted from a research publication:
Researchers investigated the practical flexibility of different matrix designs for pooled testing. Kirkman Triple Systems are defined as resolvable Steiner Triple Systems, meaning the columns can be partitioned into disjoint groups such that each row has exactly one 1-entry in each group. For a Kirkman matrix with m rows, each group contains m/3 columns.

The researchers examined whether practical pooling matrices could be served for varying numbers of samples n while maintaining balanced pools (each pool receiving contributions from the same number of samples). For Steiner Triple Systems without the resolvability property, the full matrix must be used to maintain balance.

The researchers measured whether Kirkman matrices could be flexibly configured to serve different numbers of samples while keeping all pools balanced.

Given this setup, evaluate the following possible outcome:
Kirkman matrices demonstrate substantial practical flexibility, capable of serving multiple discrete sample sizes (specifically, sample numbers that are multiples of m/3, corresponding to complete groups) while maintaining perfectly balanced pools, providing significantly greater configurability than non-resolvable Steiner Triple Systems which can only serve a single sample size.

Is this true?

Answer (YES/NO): YES